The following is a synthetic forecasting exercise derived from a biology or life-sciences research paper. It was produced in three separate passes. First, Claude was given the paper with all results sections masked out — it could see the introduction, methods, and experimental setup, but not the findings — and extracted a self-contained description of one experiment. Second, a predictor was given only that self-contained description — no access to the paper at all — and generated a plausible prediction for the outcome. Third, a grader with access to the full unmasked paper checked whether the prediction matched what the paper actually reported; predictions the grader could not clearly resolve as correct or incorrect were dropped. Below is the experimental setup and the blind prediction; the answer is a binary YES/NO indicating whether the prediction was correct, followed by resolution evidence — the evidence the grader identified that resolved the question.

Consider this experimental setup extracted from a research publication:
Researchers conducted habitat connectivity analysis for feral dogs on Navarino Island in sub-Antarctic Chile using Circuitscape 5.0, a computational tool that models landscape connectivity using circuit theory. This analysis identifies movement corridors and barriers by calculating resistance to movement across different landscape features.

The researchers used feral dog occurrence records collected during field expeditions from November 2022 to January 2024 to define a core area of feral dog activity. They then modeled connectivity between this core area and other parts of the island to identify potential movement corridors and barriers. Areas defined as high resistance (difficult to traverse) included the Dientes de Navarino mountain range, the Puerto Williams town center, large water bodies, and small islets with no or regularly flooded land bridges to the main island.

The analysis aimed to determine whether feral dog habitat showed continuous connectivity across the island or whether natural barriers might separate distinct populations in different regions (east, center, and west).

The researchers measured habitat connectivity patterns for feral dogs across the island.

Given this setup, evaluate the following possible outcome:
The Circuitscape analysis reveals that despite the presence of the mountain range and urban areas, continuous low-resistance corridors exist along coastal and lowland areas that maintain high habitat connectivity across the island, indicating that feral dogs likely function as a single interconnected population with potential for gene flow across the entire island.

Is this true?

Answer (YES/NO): NO